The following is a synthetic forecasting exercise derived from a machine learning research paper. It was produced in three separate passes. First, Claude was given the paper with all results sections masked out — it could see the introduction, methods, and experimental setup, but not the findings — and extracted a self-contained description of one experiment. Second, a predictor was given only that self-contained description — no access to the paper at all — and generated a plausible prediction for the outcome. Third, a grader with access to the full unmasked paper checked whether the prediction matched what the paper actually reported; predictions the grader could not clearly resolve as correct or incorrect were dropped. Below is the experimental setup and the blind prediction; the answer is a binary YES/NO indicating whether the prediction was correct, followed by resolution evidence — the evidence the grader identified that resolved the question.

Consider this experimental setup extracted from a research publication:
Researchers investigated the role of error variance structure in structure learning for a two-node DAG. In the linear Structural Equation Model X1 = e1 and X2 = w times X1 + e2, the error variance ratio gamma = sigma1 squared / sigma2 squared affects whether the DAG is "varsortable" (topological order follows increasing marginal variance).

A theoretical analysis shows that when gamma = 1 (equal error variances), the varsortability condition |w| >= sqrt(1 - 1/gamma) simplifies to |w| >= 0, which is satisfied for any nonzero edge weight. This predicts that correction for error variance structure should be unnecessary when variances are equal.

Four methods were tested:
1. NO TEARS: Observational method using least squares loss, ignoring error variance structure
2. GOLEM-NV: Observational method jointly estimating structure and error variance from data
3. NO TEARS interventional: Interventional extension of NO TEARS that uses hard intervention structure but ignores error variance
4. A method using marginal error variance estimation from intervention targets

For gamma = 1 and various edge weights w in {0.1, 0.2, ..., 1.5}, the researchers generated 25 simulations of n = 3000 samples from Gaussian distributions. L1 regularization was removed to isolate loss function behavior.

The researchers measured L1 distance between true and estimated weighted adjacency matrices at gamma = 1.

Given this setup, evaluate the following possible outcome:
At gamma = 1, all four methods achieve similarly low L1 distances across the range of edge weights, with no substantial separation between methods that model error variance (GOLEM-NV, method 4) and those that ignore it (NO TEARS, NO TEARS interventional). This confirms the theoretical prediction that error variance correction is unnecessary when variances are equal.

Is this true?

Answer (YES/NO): YES